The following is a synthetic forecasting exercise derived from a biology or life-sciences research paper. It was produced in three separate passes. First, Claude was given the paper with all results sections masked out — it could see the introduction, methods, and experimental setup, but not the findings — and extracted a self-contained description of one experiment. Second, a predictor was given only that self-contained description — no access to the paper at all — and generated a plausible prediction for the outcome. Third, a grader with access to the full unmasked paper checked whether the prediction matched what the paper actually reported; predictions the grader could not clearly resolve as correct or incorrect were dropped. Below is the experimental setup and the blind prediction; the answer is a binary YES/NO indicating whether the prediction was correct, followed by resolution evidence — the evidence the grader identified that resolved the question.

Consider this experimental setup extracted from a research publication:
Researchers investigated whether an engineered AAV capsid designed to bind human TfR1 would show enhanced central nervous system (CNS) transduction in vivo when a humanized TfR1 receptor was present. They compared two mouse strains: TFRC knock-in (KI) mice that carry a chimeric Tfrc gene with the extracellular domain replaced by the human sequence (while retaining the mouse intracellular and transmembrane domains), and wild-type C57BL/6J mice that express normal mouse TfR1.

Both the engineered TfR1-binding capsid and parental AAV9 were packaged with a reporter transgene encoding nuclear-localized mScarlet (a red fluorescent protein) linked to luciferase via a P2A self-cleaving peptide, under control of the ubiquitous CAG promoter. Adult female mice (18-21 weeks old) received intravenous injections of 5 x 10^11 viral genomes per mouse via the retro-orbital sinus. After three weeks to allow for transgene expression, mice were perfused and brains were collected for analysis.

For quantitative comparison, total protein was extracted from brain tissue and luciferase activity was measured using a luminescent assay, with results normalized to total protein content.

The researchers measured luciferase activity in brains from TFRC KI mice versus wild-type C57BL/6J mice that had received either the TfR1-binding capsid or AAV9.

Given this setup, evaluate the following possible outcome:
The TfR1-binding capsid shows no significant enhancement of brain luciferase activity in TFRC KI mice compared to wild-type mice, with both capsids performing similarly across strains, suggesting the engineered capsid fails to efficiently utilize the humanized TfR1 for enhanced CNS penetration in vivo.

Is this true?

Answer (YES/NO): NO